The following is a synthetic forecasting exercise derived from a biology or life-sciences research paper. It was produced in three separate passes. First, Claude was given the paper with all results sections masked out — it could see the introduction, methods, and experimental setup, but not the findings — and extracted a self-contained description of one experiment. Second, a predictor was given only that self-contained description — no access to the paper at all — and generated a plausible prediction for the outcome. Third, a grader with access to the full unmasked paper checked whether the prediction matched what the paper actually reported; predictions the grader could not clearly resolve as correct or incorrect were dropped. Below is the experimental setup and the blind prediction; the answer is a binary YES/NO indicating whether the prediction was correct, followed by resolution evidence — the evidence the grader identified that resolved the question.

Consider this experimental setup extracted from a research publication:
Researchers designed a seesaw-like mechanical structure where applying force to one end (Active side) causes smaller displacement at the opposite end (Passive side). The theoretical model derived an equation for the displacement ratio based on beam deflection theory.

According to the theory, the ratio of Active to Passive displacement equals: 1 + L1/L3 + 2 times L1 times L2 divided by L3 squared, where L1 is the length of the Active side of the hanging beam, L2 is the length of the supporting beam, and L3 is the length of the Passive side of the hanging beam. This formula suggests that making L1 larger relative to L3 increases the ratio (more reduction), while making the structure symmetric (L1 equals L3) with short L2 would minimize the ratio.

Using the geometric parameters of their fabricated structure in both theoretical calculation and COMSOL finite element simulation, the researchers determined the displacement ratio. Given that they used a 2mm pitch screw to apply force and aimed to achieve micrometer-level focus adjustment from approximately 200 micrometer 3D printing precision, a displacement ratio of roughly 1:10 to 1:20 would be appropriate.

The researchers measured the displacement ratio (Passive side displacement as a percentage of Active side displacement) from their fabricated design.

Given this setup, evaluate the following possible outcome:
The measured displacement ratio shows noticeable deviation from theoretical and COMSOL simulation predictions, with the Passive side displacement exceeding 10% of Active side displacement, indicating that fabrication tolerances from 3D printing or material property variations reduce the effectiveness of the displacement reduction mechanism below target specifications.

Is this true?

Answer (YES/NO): NO